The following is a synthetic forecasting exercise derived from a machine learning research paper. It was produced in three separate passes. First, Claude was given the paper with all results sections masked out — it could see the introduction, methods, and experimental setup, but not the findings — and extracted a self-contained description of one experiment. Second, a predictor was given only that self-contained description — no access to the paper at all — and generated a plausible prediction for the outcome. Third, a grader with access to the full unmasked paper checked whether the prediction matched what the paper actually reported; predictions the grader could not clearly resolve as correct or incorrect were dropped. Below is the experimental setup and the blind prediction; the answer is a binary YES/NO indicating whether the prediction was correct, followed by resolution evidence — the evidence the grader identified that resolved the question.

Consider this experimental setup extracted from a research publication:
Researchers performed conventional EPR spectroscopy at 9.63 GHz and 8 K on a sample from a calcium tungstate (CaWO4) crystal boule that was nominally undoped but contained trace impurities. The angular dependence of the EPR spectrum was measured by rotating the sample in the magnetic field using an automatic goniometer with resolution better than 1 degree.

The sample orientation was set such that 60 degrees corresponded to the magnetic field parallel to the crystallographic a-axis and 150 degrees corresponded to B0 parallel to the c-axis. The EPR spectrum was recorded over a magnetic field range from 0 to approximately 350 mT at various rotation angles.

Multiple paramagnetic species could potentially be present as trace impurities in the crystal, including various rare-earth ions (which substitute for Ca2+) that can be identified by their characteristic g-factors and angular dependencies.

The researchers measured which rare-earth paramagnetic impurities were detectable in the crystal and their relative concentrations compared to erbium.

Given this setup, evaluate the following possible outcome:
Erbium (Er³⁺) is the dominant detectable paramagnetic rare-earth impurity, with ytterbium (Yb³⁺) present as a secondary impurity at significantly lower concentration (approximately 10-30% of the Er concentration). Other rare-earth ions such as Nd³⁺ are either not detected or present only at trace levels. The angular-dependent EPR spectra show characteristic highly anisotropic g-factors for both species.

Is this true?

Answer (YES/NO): NO